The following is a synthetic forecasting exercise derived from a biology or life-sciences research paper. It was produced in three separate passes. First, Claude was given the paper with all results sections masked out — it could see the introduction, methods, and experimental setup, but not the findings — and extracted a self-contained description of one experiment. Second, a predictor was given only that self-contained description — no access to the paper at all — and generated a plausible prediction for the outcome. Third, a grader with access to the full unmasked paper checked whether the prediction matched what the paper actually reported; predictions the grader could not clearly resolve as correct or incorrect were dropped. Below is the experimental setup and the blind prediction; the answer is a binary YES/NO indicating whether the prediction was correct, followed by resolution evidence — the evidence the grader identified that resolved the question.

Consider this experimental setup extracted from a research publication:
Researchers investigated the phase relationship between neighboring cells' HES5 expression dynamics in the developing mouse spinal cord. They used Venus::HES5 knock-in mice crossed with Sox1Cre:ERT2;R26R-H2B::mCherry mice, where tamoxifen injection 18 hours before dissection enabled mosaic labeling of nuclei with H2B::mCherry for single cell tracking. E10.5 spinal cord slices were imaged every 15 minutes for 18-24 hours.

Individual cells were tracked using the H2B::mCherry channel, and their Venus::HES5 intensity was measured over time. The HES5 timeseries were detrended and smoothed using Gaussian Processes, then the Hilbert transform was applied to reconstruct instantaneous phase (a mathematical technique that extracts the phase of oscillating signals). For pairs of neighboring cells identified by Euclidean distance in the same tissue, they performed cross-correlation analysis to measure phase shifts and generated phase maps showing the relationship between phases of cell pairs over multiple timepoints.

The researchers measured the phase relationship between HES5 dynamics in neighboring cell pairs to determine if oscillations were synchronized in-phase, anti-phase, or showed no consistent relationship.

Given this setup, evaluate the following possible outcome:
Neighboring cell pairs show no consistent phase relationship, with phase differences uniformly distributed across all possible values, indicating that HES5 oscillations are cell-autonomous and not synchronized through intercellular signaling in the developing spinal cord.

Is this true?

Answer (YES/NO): NO